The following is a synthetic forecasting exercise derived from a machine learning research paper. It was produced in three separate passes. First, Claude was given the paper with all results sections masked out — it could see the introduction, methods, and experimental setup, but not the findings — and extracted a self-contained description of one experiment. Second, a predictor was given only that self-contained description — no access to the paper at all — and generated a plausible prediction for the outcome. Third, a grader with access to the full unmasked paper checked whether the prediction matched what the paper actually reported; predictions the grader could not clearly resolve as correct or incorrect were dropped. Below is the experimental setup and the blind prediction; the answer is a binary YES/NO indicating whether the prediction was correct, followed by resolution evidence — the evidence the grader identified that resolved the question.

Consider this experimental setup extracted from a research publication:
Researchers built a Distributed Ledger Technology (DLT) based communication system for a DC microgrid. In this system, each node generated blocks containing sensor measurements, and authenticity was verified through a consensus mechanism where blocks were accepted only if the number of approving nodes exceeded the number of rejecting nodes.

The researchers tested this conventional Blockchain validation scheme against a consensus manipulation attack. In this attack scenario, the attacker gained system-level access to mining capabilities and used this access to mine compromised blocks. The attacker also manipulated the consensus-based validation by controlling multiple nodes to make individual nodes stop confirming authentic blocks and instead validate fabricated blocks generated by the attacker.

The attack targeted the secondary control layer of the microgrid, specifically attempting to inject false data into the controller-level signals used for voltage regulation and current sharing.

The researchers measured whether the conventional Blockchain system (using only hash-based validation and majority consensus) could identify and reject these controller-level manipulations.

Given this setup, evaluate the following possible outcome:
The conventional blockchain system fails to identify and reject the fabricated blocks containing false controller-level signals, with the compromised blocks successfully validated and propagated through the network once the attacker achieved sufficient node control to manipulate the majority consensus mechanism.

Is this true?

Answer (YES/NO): YES